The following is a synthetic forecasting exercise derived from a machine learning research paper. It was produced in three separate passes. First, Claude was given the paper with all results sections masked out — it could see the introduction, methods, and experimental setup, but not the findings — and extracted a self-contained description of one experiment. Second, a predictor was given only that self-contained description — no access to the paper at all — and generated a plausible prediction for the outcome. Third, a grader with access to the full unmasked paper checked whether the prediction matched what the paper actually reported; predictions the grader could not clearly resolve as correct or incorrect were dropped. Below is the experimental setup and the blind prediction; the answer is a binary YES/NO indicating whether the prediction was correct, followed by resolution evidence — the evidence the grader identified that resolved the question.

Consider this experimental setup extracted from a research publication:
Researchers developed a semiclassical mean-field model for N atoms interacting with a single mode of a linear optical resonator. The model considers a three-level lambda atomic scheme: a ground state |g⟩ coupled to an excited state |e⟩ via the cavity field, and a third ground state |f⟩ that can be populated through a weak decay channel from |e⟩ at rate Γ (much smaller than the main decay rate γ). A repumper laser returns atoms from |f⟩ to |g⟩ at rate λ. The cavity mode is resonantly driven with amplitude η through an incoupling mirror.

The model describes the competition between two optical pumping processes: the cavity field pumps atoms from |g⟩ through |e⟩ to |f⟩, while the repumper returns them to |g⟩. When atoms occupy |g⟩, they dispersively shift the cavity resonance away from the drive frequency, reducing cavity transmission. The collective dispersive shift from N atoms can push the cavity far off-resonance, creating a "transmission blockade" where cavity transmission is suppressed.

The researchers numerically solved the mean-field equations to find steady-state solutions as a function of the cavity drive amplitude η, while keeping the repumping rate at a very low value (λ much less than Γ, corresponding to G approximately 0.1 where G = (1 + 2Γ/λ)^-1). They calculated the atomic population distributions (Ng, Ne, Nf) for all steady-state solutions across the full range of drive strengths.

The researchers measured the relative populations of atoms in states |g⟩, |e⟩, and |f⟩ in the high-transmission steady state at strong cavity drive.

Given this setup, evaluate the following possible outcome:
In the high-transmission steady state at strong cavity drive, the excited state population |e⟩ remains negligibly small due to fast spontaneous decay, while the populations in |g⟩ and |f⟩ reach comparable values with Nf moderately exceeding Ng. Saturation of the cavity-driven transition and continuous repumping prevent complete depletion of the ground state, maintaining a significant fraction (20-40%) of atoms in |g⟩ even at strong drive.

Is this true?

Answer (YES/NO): NO